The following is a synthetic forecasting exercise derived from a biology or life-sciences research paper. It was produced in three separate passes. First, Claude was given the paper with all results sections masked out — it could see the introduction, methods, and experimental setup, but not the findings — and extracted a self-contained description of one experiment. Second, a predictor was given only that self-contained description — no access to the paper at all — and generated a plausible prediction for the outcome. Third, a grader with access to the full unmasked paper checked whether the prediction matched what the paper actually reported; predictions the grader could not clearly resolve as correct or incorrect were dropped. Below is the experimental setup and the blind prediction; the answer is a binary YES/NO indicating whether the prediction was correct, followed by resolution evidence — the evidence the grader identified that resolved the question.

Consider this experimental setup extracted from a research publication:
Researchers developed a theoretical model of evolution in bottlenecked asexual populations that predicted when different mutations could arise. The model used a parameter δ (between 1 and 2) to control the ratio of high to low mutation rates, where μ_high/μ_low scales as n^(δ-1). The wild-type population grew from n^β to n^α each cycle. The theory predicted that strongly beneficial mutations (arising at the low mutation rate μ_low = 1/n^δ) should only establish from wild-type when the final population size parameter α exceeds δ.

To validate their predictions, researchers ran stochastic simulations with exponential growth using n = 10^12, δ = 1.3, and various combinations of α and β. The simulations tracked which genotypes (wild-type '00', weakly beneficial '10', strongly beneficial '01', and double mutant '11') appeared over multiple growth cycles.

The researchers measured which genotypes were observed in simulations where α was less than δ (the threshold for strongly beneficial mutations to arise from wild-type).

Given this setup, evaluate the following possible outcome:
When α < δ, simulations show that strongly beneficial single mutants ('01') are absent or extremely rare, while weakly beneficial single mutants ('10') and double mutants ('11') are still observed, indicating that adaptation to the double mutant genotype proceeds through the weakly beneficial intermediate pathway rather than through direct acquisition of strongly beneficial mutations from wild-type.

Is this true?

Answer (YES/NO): YES